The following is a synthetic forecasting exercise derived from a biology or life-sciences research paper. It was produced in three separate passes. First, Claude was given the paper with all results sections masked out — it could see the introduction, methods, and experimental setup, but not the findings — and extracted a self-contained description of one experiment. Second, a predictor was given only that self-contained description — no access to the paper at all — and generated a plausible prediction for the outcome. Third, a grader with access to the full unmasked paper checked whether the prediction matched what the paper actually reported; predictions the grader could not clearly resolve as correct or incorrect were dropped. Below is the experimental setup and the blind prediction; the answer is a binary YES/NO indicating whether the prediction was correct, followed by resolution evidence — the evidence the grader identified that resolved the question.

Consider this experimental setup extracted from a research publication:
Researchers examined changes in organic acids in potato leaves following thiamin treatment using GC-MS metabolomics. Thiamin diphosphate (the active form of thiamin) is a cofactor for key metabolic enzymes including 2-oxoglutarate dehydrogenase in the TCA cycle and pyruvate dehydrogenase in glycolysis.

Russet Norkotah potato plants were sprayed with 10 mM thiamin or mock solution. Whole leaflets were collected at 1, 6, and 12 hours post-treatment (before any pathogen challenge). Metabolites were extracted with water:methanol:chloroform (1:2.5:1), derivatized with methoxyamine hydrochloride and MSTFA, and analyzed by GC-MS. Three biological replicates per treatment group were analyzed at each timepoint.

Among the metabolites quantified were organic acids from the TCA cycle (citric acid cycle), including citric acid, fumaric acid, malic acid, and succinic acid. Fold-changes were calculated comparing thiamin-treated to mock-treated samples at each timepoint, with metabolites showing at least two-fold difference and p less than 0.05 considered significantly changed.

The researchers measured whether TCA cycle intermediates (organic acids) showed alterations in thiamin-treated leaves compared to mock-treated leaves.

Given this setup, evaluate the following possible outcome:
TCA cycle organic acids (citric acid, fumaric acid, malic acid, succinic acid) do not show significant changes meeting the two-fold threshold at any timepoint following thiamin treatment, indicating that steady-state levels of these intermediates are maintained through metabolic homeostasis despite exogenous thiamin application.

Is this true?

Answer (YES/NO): NO